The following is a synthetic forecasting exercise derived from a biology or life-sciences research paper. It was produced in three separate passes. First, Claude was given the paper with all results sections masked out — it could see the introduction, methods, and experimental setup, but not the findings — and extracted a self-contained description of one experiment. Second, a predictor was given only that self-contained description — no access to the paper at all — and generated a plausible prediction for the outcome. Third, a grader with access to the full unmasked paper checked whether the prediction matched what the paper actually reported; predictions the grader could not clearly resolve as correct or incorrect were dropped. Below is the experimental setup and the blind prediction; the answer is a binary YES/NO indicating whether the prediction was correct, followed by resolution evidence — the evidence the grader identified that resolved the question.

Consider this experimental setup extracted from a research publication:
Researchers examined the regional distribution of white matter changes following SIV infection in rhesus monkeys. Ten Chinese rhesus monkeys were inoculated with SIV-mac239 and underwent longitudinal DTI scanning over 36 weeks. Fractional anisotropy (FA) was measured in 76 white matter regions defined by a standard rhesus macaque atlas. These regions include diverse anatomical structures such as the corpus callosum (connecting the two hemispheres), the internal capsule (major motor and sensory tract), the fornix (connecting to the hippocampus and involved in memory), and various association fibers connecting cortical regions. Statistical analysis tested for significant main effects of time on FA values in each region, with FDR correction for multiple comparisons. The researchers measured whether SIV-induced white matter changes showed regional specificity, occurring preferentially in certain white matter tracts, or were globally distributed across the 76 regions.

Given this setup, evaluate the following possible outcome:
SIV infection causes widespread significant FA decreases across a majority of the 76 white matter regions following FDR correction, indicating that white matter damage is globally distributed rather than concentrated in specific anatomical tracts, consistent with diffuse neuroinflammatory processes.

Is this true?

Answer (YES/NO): NO